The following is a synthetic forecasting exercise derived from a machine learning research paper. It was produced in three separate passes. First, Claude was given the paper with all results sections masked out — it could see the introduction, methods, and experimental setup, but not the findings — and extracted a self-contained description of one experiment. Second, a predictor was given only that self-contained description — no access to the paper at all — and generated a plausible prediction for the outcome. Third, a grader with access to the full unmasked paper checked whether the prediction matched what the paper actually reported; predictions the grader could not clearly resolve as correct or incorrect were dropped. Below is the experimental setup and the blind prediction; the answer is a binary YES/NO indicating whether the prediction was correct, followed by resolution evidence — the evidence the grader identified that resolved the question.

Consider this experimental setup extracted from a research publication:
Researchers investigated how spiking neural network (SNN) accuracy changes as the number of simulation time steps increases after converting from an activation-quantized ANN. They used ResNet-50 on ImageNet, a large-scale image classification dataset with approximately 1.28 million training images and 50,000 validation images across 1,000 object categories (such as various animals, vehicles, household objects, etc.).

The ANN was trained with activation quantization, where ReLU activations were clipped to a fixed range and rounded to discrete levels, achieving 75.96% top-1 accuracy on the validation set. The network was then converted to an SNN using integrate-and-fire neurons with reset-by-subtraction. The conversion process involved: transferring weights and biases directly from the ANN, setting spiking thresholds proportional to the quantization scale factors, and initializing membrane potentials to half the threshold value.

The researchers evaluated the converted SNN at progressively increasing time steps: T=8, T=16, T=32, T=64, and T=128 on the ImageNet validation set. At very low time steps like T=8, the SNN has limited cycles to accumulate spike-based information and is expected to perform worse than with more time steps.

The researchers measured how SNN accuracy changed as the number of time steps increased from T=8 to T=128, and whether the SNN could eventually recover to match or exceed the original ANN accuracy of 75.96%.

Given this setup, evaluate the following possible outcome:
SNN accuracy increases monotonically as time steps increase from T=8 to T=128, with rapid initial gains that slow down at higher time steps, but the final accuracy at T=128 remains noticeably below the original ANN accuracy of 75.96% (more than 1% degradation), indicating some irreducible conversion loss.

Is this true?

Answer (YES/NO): NO